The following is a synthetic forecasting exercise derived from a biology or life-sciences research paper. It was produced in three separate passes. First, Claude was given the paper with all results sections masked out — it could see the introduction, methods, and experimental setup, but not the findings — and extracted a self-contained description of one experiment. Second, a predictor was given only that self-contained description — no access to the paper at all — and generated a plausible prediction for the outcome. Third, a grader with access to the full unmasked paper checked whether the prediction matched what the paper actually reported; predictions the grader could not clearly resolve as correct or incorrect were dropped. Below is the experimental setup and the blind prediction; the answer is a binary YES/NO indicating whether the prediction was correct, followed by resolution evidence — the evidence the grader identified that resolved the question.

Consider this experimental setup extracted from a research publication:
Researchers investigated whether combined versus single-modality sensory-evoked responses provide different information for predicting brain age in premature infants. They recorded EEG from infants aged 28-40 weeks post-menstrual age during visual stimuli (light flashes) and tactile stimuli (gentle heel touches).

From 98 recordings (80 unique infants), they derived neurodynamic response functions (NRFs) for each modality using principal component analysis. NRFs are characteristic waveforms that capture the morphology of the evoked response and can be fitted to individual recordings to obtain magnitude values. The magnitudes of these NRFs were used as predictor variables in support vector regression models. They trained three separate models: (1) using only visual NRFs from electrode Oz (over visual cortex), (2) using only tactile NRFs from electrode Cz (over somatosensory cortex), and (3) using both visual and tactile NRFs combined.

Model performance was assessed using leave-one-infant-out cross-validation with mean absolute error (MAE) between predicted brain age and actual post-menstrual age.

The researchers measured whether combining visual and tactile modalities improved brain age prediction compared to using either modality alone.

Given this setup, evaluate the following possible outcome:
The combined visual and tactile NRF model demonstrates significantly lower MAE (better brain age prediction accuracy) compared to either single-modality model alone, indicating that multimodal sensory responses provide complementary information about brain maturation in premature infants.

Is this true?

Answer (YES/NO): YES